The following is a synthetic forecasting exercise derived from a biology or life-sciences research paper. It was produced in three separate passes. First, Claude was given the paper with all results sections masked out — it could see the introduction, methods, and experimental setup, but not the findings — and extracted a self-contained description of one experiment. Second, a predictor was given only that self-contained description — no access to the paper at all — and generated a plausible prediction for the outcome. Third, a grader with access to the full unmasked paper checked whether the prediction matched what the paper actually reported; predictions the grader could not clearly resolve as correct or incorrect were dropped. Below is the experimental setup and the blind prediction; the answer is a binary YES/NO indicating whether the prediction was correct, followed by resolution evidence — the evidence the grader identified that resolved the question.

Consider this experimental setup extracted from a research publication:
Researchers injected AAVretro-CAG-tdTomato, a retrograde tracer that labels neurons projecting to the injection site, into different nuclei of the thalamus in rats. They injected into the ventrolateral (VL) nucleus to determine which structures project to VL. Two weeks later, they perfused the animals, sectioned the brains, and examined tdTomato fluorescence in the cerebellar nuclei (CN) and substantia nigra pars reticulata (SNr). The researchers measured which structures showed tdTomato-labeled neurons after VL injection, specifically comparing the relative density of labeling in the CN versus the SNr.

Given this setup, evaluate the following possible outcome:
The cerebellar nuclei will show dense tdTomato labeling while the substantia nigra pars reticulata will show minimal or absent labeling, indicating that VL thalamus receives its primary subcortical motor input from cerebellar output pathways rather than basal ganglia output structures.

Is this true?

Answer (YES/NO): YES